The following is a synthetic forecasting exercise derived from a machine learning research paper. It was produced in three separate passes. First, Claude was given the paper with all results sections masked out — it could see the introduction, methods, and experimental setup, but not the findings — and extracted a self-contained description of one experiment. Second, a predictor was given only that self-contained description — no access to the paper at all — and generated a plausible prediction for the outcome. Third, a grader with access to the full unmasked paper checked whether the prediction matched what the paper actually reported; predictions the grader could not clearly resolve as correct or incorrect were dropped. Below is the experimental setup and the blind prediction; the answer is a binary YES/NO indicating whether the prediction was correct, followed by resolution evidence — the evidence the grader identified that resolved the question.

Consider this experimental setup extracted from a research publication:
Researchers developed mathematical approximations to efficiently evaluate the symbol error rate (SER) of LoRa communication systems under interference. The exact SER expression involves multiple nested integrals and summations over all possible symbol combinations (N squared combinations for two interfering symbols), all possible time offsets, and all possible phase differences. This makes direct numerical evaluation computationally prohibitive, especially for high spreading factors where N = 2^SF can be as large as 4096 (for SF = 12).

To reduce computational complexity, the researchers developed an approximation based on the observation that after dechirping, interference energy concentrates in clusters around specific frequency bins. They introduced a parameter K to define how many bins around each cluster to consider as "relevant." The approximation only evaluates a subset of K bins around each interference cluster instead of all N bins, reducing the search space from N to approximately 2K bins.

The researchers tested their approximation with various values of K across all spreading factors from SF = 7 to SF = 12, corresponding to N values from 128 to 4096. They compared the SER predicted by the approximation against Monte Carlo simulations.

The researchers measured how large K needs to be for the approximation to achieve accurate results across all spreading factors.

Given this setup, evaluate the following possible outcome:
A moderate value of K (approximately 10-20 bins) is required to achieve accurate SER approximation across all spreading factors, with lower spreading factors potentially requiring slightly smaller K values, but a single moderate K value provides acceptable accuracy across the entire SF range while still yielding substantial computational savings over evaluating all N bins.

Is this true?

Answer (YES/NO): NO